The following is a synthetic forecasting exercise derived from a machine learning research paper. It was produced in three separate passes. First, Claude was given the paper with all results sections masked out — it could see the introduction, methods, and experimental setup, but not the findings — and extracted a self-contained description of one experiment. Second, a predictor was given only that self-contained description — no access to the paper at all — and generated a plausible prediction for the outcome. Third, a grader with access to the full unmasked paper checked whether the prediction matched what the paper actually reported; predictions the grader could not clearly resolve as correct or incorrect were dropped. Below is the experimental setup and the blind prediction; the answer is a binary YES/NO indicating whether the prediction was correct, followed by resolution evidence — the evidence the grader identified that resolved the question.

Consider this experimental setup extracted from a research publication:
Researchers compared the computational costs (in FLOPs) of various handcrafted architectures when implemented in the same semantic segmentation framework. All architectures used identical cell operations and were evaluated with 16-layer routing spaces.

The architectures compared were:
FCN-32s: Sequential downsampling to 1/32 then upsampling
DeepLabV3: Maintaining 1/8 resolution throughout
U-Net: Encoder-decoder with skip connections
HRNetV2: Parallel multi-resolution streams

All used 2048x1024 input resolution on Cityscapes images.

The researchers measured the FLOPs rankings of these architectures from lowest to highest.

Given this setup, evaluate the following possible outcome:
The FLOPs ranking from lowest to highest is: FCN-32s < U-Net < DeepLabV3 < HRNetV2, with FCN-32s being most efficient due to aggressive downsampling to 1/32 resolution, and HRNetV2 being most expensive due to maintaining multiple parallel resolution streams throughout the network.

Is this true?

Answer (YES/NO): NO